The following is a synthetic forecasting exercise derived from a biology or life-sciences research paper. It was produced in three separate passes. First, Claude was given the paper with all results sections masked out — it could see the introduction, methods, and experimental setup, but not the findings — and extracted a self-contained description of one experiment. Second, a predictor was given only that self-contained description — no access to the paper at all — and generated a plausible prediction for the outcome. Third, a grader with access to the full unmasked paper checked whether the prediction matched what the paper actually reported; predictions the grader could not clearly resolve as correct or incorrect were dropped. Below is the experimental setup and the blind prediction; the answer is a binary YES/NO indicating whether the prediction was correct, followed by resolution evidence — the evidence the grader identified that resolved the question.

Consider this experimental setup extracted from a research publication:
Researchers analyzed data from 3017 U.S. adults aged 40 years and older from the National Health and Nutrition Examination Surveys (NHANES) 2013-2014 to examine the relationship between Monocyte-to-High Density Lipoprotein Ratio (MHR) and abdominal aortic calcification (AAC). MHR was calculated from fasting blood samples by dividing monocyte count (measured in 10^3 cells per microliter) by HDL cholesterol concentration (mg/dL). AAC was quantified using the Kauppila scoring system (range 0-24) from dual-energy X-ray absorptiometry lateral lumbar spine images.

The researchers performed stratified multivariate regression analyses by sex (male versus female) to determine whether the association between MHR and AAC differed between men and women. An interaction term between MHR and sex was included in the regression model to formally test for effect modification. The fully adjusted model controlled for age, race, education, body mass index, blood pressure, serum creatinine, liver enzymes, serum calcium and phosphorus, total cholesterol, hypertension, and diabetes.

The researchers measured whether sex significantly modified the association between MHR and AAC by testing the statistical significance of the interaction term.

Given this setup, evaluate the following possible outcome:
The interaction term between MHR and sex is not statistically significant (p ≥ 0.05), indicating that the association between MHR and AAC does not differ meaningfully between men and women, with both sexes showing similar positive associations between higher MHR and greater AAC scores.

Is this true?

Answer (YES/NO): YES